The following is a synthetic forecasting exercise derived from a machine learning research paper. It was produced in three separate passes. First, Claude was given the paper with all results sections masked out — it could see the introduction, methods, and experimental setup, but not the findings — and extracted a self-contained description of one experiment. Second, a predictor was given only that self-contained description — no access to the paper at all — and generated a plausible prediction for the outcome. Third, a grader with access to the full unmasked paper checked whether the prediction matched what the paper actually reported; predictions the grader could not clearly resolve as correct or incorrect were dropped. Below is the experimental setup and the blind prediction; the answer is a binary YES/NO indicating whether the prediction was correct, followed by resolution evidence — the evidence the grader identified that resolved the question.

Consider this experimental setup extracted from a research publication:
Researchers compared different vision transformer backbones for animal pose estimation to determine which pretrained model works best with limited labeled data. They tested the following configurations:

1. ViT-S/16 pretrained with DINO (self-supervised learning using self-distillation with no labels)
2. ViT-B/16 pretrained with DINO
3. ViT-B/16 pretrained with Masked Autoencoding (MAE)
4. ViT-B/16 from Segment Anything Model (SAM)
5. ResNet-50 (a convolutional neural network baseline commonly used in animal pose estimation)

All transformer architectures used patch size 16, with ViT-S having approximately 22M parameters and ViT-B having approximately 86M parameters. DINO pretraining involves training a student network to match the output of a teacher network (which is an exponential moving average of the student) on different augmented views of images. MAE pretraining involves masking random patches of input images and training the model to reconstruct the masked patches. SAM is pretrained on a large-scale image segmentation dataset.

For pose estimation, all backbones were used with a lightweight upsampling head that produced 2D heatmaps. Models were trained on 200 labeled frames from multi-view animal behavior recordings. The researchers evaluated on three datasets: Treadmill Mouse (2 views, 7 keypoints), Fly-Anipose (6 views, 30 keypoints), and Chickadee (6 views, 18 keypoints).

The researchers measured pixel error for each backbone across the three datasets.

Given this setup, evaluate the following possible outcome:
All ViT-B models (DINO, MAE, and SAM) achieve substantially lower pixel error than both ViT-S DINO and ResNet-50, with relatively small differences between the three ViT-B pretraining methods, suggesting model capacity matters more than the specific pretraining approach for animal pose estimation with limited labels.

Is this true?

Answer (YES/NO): NO